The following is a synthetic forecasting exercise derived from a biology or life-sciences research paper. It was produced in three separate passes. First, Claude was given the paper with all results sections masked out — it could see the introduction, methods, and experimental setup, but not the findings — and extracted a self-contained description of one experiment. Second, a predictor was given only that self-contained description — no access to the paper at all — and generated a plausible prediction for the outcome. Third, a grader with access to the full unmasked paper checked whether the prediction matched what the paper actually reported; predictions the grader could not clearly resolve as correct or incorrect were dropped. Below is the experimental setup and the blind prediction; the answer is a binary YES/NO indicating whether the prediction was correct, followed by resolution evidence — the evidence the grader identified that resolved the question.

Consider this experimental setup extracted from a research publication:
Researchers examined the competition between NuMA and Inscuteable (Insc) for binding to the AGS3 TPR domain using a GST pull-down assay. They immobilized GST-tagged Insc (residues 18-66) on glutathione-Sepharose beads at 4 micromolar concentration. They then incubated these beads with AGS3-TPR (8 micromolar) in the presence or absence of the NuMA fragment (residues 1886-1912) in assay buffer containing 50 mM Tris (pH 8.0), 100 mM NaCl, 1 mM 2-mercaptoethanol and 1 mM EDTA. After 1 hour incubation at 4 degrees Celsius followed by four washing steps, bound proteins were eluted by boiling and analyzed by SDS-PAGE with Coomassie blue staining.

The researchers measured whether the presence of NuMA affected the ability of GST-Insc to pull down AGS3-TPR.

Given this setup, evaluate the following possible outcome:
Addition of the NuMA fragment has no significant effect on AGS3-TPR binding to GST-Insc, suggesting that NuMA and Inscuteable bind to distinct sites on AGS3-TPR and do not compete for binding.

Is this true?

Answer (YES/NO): NO